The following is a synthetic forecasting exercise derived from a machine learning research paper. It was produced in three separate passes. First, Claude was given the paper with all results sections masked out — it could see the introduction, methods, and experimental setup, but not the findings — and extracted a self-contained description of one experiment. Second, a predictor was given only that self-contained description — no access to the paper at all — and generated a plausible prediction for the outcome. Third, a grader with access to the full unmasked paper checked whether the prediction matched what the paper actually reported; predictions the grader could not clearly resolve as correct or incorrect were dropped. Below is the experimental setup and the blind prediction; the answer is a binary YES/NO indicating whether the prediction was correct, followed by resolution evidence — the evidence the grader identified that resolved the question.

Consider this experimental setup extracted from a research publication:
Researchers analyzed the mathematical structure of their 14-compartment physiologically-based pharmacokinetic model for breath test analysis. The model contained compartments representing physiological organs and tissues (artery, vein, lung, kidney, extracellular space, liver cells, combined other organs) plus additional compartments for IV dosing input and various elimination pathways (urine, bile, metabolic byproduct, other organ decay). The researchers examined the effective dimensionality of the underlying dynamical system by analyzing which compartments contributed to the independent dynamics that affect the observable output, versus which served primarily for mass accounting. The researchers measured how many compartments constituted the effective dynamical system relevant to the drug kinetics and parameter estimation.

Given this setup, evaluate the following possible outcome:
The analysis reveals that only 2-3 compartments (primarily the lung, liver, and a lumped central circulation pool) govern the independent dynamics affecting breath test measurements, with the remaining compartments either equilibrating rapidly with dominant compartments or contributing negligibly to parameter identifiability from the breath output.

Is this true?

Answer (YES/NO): NO